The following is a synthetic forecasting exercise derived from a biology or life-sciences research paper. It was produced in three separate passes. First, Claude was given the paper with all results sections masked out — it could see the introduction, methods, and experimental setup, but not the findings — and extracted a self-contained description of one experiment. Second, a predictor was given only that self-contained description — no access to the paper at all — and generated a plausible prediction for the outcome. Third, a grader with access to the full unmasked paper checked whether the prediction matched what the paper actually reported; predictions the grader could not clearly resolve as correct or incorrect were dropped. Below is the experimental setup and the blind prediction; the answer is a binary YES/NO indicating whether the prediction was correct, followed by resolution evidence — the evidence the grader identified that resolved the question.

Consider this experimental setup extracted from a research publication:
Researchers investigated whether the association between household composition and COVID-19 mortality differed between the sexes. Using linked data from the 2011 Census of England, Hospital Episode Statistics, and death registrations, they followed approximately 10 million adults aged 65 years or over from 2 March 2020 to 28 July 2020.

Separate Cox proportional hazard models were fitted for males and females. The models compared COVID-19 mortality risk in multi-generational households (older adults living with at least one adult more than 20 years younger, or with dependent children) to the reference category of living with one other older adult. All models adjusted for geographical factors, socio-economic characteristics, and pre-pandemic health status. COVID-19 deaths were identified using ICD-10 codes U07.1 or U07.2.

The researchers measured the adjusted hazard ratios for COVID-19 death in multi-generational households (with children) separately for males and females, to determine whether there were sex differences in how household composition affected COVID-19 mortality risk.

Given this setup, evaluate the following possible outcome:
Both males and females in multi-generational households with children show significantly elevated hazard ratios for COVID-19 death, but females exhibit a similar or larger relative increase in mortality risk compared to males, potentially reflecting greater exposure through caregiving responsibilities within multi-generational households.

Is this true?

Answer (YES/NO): YES